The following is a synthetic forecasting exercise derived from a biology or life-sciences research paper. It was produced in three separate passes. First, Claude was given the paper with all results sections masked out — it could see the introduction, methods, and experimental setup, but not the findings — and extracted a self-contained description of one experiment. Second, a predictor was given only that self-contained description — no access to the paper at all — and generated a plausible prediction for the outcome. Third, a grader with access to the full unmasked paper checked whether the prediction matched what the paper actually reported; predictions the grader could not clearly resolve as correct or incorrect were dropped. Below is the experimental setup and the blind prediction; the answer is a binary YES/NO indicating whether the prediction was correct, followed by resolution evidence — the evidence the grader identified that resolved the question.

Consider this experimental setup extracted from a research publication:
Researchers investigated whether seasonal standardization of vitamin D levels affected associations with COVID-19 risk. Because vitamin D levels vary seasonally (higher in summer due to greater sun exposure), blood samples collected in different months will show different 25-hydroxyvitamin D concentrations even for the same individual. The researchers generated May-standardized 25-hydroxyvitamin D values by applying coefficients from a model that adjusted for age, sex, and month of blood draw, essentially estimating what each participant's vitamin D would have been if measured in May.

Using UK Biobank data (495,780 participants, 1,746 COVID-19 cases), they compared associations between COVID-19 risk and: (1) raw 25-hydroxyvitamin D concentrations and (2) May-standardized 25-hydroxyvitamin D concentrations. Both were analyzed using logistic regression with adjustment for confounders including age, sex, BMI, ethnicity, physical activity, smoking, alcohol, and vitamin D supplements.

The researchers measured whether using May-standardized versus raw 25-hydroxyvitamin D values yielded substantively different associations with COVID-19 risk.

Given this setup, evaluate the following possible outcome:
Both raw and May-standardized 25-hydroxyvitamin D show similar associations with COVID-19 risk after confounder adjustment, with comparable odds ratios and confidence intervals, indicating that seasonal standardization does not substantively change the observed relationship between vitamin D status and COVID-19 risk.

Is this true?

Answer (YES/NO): YES